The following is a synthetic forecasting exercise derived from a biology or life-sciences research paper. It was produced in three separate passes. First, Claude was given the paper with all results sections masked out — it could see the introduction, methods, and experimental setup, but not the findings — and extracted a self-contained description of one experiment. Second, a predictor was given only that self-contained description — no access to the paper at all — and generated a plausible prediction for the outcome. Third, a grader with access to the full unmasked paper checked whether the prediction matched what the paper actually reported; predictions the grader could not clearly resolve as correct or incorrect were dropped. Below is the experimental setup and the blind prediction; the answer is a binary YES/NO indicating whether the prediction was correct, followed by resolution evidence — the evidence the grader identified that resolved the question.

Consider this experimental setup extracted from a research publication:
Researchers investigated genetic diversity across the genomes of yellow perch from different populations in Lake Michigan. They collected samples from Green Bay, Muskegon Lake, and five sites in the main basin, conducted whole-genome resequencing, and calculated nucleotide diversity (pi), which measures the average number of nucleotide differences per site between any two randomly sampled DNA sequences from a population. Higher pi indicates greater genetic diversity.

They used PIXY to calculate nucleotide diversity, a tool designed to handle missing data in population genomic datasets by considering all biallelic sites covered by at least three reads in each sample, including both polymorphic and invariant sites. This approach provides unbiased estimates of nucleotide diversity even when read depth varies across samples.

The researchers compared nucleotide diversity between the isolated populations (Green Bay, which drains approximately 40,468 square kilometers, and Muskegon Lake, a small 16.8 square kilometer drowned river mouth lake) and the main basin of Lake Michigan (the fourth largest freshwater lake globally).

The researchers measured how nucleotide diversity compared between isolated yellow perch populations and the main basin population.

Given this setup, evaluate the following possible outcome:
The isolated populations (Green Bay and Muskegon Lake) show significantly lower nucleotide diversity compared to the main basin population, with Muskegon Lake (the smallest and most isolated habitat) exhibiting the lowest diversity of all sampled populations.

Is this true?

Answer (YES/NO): NO